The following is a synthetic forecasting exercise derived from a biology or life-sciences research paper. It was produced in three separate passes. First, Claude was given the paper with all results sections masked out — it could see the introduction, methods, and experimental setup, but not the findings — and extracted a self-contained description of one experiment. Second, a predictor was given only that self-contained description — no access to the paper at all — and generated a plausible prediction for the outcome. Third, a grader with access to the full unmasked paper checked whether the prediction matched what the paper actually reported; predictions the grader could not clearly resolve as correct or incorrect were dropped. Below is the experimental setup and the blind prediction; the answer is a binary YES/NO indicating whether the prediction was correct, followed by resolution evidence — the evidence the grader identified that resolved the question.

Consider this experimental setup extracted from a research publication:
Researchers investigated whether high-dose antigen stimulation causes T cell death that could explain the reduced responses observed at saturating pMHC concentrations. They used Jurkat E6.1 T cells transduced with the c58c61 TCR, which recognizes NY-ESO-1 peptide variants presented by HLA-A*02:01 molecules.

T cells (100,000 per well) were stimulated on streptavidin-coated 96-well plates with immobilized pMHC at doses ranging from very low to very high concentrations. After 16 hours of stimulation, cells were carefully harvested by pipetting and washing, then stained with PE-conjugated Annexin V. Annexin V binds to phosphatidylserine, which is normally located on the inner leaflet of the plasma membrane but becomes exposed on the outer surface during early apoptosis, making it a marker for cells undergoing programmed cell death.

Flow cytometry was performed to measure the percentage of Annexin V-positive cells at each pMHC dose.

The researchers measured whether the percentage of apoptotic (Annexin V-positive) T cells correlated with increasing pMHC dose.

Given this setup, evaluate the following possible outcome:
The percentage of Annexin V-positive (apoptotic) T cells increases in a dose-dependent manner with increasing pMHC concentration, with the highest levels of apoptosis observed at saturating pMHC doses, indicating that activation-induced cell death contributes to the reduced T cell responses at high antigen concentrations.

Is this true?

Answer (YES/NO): NO